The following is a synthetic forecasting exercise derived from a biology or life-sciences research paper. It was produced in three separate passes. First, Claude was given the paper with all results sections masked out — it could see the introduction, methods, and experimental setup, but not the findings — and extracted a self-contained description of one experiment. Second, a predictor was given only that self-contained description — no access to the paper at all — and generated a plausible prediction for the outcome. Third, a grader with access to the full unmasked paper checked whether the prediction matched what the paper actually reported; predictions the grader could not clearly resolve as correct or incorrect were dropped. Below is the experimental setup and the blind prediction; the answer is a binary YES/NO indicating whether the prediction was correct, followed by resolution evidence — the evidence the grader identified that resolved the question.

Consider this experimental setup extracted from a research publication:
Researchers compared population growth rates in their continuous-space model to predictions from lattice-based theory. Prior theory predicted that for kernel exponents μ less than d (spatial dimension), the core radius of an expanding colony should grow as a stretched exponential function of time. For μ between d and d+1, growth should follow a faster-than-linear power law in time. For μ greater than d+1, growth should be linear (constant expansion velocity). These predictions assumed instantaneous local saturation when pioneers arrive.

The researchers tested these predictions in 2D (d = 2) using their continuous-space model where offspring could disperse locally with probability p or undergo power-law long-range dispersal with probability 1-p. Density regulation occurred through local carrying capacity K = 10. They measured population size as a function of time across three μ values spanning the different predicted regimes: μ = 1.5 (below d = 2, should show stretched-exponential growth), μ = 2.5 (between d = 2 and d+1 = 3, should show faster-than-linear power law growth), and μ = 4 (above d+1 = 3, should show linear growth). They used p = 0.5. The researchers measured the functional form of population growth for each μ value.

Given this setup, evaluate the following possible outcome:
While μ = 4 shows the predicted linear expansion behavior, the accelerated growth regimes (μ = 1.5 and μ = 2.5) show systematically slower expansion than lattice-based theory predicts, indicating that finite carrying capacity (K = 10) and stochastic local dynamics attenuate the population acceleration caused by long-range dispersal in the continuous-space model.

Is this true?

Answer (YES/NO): NO